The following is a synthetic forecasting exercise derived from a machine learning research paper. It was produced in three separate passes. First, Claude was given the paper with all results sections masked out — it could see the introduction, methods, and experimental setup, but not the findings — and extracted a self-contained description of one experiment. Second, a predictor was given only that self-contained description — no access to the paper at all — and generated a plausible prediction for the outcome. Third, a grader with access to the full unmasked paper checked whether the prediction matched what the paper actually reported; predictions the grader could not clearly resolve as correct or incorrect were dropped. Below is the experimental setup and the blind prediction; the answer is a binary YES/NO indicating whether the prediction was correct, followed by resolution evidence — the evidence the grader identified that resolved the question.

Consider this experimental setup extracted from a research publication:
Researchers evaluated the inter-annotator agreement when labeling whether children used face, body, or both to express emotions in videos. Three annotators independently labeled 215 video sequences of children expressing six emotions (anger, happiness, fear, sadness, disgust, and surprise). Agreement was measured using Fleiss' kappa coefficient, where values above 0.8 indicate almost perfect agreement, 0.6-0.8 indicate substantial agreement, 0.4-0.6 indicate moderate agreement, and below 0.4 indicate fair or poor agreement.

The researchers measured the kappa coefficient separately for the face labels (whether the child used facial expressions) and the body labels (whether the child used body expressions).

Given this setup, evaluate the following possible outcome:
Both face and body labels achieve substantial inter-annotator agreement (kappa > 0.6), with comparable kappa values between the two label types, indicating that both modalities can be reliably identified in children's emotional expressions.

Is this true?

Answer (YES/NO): NO